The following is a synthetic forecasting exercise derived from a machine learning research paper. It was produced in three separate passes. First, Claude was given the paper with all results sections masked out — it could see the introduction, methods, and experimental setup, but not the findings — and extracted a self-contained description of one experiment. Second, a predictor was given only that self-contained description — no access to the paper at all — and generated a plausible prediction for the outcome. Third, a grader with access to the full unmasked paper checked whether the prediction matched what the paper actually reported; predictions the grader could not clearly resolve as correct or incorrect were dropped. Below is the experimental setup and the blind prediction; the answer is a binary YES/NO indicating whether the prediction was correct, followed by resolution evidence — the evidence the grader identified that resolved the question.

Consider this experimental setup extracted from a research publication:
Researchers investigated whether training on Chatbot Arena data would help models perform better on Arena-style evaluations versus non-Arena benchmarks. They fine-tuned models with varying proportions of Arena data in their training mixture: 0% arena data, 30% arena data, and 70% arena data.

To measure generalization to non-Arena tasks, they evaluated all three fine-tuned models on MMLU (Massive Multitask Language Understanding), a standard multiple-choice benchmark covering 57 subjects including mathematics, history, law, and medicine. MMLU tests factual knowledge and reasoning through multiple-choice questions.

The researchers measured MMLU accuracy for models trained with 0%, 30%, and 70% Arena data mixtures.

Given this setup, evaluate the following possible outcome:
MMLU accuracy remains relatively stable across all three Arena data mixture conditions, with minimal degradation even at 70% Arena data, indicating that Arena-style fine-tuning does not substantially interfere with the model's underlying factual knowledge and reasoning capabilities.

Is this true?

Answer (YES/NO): YES